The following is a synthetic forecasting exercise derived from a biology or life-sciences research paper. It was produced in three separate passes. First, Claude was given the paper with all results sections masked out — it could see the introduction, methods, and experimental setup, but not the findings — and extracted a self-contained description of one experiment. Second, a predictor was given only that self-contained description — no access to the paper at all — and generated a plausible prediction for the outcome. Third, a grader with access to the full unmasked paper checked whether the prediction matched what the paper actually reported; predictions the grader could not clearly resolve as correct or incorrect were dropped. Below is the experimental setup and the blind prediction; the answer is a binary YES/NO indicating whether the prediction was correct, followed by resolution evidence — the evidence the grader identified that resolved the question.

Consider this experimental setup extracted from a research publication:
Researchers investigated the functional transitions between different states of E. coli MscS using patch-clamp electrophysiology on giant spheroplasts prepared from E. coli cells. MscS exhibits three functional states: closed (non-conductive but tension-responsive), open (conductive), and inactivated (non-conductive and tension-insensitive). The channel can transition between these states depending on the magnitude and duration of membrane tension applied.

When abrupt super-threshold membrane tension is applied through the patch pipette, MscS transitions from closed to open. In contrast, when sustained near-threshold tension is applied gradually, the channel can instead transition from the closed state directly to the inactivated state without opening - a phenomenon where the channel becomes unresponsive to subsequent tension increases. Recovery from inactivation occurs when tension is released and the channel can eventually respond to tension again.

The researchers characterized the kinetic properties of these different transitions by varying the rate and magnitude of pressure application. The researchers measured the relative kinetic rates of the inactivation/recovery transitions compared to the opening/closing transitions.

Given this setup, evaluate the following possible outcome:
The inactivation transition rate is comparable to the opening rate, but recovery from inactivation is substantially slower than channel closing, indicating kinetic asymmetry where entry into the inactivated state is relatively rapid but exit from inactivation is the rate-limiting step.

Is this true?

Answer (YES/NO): NO